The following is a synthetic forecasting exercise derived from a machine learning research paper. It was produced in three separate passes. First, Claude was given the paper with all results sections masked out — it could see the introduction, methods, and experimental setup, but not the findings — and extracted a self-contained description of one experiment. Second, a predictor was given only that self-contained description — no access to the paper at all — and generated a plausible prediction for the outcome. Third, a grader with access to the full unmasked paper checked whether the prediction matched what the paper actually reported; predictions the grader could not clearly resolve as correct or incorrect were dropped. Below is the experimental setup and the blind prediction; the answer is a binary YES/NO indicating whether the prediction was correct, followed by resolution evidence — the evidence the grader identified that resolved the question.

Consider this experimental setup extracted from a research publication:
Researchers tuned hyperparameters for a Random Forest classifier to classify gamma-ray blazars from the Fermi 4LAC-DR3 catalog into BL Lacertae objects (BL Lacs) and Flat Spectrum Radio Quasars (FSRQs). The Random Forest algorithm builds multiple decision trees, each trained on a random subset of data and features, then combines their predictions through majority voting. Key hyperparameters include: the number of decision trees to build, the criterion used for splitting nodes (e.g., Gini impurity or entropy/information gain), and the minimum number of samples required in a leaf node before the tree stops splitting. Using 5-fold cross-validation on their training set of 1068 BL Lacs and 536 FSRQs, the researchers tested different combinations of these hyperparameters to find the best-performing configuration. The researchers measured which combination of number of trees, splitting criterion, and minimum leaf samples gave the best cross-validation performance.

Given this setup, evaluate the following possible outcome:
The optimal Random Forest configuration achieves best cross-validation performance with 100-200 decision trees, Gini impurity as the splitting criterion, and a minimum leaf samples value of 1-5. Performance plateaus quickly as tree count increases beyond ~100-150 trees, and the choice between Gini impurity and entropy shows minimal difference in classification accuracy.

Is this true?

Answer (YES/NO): NO